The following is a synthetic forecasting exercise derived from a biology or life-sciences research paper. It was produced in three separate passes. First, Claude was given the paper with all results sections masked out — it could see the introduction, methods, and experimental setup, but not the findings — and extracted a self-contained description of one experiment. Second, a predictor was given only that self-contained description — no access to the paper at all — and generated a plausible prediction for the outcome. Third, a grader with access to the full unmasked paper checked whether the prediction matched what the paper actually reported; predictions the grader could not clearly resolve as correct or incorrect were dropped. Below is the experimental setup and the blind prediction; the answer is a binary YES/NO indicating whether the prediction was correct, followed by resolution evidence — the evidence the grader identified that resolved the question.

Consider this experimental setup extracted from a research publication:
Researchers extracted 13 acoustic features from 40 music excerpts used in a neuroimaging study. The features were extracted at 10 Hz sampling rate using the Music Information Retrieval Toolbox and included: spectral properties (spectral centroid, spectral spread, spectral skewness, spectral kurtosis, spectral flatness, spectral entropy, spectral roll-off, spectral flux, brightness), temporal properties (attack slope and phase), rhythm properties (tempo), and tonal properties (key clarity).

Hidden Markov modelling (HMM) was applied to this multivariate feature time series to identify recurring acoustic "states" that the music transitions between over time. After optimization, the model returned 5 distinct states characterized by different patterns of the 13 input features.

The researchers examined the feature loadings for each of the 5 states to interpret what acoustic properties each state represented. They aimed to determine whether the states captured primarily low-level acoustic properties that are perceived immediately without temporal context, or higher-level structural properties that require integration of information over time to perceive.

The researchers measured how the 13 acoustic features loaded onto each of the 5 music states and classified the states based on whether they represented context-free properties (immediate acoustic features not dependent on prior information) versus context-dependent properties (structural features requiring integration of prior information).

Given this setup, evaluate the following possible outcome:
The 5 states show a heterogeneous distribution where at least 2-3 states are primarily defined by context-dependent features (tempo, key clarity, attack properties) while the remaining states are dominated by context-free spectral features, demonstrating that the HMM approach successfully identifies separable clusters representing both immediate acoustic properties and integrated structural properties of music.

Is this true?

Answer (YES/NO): YES